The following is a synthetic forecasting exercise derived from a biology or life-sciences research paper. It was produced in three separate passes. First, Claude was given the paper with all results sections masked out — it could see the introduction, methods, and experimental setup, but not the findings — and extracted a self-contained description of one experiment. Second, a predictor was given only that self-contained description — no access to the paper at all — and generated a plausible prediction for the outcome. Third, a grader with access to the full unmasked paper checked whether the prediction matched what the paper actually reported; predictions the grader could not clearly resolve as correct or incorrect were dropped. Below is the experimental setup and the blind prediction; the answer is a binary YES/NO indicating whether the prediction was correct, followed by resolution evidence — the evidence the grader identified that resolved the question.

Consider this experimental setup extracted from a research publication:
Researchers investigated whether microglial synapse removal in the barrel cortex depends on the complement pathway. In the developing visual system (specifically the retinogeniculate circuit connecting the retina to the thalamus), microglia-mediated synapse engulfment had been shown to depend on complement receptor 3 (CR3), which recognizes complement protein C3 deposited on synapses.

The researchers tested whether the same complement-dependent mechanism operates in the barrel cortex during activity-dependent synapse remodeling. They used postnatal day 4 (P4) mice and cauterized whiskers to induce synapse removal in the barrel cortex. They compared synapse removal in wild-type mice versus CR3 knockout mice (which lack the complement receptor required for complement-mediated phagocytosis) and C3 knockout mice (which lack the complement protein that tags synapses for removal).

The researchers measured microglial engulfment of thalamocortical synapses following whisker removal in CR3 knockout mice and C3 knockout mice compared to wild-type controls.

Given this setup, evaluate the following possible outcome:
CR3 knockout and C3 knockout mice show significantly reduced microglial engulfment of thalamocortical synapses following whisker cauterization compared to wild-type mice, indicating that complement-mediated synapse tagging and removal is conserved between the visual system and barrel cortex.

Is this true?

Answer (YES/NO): NO